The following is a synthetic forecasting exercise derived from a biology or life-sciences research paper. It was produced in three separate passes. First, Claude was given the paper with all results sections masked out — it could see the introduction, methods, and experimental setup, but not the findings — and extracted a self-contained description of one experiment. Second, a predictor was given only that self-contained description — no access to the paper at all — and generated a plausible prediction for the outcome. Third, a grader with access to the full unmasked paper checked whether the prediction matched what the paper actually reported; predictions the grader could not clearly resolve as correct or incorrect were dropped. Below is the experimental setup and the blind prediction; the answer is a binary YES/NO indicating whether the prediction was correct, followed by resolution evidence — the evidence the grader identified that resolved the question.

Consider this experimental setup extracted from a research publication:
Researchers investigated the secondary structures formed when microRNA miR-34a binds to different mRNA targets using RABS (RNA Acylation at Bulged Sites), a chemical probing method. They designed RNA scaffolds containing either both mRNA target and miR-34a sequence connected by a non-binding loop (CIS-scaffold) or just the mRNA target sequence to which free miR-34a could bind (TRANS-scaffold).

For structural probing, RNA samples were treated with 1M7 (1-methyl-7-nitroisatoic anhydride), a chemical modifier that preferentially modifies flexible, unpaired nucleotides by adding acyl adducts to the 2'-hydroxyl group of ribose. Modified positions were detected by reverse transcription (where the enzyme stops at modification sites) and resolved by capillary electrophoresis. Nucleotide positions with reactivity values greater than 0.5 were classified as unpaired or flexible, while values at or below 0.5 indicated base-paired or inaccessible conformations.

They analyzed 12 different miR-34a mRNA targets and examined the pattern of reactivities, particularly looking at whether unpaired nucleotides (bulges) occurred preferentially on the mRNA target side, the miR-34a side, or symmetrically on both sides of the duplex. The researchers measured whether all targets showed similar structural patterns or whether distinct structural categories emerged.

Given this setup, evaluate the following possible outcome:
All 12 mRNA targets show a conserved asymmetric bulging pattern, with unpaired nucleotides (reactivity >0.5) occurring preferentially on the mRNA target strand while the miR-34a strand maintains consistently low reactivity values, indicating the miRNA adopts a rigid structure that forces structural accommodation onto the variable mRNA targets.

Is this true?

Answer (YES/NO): NO